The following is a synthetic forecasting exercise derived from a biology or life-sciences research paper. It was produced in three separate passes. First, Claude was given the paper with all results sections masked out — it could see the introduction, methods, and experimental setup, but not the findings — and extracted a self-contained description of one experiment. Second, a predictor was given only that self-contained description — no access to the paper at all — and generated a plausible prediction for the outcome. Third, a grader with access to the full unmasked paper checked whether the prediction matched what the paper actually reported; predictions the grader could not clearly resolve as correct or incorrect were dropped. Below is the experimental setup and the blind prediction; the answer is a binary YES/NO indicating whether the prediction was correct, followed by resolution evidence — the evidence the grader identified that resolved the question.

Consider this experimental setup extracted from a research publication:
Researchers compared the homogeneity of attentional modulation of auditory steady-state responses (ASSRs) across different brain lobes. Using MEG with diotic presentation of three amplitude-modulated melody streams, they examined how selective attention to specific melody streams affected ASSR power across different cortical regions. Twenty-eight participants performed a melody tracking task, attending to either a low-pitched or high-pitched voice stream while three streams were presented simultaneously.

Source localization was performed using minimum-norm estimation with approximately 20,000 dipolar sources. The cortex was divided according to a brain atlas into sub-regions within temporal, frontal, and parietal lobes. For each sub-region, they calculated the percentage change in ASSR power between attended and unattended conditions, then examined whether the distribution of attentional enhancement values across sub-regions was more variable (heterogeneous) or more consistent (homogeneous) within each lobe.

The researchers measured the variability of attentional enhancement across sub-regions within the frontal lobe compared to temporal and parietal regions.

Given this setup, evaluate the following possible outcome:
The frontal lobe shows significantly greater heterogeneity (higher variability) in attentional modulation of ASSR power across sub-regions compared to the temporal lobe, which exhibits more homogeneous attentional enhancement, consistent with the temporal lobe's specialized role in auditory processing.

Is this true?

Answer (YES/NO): YES